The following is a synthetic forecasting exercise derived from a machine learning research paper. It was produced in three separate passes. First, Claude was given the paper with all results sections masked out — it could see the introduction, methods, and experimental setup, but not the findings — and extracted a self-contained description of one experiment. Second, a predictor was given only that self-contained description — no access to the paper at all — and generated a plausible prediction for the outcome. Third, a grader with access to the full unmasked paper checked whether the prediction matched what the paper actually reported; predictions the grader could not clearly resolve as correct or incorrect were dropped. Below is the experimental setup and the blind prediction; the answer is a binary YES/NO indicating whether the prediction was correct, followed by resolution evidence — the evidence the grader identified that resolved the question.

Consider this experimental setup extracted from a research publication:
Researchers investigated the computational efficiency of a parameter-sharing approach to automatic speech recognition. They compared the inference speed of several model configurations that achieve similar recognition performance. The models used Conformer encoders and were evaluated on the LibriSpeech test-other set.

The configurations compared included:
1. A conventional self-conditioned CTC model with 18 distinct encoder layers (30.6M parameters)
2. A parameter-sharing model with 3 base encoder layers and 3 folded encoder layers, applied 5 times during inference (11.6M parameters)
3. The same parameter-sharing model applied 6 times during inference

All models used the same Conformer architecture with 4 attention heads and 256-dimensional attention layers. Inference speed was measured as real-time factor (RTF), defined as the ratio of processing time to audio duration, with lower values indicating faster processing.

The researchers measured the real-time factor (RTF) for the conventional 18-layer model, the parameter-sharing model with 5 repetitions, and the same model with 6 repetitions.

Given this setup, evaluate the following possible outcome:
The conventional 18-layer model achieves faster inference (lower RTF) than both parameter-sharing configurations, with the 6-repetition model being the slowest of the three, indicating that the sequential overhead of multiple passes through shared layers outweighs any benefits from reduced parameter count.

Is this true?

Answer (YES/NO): NO